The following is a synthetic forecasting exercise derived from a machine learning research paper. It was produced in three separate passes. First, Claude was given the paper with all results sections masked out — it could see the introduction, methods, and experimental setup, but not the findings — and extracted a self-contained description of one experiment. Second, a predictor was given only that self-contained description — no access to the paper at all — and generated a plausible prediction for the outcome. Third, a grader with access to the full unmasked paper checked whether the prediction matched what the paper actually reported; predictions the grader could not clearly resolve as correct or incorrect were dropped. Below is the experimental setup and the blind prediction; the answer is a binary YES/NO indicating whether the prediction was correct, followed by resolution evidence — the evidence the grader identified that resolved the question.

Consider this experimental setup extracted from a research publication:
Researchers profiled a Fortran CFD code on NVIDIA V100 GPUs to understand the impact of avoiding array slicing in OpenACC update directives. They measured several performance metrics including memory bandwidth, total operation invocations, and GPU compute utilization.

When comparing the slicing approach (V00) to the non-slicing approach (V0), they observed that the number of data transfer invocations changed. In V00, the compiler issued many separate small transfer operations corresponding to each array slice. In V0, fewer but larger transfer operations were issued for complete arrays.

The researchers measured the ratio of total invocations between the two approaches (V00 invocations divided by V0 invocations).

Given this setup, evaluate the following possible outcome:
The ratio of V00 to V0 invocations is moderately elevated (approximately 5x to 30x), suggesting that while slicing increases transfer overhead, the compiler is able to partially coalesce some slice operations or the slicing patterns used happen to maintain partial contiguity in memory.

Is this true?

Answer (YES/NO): YES